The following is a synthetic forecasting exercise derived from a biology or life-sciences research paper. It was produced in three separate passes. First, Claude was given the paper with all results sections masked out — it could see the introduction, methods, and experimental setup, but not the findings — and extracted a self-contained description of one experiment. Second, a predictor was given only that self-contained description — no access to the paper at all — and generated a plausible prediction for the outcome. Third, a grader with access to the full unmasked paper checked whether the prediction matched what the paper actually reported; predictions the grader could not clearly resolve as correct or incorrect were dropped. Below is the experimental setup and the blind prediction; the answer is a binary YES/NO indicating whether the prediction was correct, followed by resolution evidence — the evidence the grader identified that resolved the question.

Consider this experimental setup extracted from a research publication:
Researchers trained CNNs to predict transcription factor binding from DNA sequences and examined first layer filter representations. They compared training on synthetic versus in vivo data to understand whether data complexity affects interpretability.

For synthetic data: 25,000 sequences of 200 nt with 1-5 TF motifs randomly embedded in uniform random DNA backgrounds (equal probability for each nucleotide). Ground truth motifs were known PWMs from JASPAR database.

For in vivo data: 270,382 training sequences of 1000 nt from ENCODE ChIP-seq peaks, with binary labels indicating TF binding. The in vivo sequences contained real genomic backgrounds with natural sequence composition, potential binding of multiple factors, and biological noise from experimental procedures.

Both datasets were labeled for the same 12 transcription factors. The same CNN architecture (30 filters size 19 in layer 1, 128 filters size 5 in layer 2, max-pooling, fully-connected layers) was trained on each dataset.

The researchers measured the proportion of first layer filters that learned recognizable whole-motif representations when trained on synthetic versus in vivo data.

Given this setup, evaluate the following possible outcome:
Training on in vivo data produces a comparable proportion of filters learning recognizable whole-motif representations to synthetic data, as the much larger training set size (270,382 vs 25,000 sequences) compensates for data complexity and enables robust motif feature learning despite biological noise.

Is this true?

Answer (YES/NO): NO